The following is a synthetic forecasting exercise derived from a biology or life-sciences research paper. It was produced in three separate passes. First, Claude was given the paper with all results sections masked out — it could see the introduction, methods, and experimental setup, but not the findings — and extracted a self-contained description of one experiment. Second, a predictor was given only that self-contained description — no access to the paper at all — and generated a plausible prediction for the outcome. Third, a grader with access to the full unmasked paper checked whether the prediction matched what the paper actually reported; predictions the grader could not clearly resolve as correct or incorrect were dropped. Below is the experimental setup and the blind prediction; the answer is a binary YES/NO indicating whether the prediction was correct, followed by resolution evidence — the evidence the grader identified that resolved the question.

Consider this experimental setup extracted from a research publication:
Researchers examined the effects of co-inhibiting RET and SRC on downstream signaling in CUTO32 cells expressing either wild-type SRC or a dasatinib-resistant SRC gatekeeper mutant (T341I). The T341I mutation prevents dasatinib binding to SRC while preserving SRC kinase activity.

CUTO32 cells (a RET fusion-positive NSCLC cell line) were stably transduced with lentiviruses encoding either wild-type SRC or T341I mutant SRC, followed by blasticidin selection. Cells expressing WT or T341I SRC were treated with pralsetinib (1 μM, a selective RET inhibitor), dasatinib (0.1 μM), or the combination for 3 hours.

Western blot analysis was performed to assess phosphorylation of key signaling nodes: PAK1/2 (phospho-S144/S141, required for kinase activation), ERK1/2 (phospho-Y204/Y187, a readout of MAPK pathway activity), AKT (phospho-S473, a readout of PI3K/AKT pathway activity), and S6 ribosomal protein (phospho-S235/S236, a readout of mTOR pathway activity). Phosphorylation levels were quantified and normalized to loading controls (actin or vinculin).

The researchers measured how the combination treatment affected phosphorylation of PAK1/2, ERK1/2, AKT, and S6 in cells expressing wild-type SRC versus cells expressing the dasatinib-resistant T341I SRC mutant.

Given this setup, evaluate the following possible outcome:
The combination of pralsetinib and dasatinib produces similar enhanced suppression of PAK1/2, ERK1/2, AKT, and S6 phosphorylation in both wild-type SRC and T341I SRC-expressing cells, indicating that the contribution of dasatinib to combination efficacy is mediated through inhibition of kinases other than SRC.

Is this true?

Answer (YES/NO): NO